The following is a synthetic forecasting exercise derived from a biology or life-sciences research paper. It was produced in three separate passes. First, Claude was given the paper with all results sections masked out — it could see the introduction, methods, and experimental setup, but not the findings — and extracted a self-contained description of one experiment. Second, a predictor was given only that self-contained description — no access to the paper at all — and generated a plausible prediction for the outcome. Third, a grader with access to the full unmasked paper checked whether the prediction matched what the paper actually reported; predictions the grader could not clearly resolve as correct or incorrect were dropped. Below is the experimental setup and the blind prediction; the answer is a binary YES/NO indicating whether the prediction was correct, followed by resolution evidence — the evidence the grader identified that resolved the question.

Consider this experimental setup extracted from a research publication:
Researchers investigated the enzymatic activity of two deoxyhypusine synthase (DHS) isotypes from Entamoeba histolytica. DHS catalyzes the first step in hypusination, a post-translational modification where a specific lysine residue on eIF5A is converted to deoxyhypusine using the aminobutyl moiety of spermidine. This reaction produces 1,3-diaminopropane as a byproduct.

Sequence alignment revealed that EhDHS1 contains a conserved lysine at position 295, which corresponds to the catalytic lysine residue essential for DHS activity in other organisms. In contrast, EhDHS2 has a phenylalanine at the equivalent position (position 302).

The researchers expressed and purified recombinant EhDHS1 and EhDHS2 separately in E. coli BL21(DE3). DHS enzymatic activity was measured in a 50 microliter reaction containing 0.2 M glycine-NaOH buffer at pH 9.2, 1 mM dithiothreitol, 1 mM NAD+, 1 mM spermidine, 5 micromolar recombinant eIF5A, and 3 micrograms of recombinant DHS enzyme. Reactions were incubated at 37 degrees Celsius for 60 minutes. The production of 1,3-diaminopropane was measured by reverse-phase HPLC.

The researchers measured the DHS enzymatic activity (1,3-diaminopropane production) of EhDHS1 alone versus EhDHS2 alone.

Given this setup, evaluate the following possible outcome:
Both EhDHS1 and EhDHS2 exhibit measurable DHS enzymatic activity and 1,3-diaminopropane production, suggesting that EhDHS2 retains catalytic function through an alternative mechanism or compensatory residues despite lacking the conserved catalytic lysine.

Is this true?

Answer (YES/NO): NO